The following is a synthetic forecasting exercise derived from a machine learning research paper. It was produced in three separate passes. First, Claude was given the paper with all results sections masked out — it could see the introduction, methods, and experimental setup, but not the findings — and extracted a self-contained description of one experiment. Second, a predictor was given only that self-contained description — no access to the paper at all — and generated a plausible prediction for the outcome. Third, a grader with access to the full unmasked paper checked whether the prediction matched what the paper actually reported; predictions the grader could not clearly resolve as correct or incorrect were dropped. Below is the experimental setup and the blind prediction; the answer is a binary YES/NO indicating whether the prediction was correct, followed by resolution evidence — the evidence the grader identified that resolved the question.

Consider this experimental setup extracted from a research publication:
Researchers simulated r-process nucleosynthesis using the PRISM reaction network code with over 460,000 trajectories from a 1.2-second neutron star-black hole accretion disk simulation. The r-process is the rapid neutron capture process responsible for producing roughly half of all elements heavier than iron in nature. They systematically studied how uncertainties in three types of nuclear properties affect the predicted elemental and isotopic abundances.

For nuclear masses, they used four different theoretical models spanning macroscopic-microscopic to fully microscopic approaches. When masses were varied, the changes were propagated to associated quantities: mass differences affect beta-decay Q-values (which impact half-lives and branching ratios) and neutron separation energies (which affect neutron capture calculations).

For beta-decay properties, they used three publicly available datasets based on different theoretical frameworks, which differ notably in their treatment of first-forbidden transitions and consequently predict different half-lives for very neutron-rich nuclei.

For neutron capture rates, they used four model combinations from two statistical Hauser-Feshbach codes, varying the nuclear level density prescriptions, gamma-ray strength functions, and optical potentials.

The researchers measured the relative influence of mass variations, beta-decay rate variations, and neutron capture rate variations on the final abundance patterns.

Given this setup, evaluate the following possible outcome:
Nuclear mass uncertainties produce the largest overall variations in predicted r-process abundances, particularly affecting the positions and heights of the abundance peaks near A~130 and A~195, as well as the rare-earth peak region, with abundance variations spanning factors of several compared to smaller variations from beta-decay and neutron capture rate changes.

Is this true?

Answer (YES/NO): NO